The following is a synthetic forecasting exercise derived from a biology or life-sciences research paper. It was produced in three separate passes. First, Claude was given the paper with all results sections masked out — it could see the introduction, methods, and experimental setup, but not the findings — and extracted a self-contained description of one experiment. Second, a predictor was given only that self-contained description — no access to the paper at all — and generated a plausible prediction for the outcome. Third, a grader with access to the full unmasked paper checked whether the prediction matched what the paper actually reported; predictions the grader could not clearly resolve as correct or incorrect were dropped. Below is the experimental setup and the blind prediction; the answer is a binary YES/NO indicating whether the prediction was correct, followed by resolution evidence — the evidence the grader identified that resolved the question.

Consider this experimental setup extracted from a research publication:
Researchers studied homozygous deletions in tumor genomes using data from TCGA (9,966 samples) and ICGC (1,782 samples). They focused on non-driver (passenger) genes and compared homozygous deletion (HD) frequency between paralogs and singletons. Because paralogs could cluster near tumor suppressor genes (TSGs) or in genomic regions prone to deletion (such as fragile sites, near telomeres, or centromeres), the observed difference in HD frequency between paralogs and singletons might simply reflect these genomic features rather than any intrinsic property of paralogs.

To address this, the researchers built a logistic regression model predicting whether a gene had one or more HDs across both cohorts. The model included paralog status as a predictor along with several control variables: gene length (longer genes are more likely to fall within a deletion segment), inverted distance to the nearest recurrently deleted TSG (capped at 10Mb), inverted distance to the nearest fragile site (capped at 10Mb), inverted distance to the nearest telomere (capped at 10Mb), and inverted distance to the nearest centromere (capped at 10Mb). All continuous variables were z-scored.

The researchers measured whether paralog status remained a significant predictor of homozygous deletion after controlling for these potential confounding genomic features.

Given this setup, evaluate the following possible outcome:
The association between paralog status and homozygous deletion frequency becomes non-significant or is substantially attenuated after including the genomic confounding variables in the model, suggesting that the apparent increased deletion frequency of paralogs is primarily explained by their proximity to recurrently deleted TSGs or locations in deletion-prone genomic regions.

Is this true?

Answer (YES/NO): NO